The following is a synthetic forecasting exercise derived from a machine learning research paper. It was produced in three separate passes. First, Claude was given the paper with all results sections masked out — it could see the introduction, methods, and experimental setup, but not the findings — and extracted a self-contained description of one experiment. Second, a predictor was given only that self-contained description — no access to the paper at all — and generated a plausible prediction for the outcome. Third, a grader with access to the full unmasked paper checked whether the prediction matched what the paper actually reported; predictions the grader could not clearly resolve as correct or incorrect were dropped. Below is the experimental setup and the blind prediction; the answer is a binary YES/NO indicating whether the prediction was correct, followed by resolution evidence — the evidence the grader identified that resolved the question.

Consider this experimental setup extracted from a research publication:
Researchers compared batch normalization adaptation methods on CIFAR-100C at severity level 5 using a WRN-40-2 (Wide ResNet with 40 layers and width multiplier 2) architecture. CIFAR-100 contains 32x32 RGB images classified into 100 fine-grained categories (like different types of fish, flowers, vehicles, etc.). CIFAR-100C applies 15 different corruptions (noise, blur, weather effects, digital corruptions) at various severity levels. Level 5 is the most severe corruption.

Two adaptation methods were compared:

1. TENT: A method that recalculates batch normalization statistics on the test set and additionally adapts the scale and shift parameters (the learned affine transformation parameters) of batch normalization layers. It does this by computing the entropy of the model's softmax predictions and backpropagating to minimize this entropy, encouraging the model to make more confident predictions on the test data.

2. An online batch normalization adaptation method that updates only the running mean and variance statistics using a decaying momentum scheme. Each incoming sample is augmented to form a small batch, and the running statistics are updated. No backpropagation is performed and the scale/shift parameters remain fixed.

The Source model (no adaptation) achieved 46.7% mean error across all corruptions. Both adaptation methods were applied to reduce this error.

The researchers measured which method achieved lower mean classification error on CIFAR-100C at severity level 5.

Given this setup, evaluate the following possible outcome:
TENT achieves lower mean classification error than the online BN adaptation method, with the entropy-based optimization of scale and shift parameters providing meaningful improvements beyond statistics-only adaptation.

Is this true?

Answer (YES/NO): YES